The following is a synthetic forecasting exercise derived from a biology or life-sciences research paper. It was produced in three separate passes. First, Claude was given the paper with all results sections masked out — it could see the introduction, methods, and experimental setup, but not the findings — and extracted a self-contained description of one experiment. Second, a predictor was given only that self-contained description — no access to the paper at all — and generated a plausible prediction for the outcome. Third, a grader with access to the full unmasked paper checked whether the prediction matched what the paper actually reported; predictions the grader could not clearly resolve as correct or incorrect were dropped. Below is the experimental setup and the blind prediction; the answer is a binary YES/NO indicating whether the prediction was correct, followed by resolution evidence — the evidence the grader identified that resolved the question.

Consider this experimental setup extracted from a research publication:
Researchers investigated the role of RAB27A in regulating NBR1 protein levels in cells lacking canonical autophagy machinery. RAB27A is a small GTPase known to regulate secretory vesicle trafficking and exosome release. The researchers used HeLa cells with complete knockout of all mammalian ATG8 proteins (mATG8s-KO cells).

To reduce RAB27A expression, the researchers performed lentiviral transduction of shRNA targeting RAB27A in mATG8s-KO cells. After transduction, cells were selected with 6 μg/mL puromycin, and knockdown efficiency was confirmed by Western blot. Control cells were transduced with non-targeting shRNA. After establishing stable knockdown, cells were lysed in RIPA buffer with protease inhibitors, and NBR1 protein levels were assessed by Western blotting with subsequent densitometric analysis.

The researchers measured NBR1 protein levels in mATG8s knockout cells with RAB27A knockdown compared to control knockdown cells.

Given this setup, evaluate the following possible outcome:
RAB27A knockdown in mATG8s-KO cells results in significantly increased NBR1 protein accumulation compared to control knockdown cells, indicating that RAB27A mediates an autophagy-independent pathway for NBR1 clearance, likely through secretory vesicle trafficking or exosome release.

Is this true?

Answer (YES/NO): NO